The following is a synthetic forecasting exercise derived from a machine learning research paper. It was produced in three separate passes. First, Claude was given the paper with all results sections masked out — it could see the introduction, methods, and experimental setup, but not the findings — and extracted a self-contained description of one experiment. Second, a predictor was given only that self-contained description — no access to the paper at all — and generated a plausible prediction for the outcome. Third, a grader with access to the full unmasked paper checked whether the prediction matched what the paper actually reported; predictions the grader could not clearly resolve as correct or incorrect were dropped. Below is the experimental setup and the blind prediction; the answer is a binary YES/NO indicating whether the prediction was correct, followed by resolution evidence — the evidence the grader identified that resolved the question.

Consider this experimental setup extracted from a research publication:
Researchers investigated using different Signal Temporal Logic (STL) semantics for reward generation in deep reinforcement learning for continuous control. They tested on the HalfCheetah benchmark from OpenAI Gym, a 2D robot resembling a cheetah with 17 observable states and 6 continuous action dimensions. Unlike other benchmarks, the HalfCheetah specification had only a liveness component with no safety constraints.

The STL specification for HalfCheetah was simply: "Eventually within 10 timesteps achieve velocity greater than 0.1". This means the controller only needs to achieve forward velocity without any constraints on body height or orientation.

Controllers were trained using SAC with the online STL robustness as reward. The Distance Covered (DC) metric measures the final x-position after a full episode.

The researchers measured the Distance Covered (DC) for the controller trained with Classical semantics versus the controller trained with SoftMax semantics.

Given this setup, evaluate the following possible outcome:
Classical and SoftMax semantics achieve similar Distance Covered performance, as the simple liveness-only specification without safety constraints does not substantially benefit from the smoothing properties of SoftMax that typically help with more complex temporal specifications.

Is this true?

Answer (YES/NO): NO